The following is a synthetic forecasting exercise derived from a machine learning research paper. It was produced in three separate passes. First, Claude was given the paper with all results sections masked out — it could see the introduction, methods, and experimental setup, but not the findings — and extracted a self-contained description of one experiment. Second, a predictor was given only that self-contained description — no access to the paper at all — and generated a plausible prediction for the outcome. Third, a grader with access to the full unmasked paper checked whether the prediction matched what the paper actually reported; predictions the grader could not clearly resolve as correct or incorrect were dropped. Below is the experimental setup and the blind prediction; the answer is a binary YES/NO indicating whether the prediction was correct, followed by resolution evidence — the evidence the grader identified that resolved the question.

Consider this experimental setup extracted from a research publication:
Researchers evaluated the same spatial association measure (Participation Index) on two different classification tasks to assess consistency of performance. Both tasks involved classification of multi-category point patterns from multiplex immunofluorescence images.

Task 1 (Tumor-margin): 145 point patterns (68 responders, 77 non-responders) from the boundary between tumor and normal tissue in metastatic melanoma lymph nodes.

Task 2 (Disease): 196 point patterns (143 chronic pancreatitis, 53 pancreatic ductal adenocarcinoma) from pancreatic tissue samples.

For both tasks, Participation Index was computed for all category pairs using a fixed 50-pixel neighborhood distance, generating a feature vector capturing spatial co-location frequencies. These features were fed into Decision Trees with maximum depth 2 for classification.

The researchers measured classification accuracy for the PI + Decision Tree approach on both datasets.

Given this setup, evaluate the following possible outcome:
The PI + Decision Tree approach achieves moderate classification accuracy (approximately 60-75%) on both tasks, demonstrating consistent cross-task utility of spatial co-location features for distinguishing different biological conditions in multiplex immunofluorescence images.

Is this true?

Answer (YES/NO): NO